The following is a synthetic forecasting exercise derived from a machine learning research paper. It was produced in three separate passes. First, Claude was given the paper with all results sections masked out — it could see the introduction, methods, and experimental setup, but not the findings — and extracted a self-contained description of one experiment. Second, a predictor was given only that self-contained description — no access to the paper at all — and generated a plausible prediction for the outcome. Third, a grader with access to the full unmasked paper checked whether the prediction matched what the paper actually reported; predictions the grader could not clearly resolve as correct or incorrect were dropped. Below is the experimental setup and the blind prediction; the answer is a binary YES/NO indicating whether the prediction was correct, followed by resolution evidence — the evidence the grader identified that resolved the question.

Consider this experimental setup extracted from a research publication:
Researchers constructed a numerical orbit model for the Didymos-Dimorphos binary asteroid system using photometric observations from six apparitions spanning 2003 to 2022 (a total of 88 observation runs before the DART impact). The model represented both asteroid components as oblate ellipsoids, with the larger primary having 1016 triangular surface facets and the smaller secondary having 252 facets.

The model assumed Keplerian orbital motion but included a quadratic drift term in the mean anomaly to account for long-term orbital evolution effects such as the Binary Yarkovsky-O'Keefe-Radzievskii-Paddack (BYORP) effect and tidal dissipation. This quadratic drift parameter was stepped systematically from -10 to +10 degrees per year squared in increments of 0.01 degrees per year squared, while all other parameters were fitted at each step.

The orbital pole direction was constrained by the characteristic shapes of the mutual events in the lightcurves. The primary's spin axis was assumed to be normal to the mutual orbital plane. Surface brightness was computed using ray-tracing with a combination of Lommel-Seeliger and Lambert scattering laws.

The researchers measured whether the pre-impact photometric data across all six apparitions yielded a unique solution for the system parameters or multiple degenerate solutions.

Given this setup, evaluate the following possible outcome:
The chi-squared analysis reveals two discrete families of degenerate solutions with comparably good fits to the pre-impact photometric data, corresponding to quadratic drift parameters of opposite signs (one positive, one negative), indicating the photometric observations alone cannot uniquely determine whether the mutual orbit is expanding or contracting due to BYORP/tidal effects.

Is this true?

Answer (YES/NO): NO